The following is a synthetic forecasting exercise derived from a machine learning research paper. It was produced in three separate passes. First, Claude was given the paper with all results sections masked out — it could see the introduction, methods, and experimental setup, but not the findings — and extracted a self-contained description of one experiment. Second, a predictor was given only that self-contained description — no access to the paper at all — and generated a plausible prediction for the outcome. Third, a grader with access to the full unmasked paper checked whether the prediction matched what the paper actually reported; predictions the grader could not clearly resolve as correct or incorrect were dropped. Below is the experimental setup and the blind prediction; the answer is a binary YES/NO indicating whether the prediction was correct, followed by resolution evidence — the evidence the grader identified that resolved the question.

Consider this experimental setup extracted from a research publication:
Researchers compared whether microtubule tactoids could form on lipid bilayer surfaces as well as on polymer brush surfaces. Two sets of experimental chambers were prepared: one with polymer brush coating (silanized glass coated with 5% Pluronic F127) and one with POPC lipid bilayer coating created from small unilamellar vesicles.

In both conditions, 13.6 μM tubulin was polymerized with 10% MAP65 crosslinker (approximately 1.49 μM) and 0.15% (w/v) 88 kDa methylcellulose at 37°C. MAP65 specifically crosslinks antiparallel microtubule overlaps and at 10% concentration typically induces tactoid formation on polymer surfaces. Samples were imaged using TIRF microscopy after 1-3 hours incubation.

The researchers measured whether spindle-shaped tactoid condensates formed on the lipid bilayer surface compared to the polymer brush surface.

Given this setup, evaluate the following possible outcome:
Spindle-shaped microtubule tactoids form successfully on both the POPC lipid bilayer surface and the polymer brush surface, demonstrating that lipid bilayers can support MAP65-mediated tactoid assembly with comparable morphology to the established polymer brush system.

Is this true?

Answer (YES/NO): YES